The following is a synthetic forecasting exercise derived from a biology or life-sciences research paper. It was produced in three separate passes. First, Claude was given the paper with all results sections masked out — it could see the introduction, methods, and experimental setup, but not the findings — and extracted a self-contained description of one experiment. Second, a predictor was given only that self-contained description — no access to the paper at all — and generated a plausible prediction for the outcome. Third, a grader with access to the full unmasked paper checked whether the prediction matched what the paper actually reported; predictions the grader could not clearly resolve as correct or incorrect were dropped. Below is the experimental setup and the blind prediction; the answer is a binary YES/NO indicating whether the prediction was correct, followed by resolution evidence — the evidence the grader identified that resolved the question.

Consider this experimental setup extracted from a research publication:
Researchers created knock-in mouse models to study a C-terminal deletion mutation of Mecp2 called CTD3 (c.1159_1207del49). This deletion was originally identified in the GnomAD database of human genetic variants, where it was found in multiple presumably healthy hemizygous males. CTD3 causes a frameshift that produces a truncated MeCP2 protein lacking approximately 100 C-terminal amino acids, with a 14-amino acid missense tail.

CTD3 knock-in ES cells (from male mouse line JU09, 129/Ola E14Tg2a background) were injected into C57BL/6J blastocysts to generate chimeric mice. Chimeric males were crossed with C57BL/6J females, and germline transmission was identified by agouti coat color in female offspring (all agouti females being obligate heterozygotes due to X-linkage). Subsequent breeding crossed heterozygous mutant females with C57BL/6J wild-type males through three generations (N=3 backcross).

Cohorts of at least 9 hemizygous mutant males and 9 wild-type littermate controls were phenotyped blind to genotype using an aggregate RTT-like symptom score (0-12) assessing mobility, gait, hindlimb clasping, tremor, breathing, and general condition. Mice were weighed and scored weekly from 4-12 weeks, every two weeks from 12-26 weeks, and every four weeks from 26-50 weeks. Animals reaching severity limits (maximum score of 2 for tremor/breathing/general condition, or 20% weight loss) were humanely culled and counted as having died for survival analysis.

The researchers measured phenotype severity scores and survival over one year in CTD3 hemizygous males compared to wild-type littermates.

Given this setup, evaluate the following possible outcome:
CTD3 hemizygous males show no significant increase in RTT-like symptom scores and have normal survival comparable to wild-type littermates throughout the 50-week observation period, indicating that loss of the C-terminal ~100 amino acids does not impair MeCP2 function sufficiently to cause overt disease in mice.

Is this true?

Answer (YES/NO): YES